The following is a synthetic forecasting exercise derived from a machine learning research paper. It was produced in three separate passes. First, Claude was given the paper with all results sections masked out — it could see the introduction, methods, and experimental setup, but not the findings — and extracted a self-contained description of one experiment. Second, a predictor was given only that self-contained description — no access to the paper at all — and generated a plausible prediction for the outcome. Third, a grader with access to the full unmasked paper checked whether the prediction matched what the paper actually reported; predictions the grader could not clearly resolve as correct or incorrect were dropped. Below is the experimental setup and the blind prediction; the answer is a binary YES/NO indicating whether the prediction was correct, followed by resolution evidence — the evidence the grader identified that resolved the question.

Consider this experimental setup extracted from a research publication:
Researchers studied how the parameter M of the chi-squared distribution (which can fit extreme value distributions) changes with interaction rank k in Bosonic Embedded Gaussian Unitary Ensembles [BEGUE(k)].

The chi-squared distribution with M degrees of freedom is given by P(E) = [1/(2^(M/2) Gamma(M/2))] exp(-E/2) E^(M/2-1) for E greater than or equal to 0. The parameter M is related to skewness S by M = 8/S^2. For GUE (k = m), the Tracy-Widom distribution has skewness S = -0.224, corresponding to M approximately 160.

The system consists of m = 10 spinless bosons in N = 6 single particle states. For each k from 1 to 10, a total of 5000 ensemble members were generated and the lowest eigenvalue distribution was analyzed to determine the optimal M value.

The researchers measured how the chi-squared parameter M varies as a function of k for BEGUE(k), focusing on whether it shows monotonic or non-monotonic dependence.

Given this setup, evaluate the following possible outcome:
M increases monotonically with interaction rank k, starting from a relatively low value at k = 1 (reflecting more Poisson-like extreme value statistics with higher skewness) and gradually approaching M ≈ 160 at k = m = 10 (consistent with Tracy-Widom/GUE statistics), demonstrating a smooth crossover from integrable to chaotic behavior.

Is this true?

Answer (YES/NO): NO